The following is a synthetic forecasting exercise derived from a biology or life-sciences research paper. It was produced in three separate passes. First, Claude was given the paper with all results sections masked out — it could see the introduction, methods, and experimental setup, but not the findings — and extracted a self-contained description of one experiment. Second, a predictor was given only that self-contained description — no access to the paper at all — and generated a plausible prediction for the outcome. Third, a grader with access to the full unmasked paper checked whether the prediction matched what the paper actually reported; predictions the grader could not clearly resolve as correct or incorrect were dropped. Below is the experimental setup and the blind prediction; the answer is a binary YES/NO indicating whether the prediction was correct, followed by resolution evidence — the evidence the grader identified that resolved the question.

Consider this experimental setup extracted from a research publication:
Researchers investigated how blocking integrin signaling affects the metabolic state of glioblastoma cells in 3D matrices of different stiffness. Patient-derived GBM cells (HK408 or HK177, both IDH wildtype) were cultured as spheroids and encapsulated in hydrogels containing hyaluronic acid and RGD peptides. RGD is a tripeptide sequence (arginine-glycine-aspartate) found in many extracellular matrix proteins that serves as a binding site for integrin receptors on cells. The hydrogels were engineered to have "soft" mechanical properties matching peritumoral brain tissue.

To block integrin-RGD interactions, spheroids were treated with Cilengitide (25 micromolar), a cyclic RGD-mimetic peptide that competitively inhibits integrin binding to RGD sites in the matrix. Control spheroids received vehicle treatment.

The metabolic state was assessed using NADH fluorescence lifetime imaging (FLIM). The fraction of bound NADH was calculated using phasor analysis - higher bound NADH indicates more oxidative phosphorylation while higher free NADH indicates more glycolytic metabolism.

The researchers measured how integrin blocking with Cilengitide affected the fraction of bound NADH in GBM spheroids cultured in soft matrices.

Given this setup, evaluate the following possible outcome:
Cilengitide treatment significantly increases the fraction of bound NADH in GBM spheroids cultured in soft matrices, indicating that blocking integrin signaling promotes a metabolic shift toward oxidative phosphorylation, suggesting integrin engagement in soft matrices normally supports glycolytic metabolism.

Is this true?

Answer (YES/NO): NO